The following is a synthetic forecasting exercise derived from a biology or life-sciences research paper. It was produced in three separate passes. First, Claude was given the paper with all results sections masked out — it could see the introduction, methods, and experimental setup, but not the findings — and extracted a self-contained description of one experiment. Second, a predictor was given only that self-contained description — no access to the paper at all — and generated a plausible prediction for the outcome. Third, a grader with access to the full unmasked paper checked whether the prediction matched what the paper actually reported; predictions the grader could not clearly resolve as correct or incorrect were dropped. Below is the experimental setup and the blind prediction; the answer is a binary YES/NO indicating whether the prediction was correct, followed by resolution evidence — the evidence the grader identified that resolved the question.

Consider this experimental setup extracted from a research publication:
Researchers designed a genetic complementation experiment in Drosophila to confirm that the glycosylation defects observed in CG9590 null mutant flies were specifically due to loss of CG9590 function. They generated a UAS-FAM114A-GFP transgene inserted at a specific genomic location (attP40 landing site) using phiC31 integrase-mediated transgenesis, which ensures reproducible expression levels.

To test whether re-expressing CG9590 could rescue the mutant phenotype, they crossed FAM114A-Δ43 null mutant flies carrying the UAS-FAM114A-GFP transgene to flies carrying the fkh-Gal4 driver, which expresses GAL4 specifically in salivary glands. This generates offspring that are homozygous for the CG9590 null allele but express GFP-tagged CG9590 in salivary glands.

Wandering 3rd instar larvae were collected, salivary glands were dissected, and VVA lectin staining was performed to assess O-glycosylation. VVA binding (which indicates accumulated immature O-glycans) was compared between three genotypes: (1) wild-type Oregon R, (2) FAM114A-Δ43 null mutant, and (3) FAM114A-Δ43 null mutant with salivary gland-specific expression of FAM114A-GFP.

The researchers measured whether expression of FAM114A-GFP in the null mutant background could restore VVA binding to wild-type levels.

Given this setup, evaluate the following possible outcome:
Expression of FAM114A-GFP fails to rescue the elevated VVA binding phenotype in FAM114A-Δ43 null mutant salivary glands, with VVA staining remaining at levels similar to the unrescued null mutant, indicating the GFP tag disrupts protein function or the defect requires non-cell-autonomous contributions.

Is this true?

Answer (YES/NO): NO